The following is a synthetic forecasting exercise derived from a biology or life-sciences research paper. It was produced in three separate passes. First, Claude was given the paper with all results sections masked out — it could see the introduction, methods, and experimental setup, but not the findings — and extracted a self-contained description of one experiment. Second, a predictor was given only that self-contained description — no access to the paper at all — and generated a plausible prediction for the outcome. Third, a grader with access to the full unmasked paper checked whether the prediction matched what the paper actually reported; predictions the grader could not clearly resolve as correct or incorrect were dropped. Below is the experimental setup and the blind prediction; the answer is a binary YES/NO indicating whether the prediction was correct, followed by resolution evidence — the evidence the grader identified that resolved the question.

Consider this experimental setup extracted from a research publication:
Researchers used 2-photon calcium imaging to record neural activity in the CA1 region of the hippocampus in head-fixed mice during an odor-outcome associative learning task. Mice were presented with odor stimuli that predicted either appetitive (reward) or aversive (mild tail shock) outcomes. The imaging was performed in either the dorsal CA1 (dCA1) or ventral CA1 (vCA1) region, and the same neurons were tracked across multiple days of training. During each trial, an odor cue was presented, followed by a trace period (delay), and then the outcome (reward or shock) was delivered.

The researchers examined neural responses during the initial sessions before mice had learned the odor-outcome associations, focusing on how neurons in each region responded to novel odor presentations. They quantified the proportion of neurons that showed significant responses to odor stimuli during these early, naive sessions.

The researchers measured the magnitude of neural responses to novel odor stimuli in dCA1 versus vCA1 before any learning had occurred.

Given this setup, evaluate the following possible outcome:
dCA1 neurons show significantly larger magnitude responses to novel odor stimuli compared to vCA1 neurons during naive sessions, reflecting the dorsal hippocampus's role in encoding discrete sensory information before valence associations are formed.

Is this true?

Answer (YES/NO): YES